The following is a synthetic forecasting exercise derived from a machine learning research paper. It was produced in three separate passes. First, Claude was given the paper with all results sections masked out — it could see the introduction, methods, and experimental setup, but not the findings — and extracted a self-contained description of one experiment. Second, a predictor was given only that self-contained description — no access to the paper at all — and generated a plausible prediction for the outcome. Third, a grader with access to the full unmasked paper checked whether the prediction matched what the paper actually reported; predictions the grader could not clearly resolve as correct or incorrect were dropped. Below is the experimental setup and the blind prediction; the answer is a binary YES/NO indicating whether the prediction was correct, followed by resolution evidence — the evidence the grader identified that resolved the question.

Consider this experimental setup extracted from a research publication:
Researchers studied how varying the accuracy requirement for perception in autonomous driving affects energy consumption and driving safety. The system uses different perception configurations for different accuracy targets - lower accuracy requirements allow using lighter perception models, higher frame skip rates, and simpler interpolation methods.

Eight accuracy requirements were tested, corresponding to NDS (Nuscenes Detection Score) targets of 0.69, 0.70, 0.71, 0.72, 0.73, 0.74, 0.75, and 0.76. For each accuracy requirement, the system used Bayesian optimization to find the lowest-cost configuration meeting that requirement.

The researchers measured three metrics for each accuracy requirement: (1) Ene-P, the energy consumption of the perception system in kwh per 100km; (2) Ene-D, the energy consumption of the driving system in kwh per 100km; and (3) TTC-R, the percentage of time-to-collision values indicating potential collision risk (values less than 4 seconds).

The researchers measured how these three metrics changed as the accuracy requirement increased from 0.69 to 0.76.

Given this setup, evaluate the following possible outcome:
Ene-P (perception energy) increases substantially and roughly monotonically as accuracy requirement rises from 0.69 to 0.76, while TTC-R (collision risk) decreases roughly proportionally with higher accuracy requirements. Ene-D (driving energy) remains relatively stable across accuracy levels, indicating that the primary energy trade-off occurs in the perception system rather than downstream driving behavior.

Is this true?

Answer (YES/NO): NO